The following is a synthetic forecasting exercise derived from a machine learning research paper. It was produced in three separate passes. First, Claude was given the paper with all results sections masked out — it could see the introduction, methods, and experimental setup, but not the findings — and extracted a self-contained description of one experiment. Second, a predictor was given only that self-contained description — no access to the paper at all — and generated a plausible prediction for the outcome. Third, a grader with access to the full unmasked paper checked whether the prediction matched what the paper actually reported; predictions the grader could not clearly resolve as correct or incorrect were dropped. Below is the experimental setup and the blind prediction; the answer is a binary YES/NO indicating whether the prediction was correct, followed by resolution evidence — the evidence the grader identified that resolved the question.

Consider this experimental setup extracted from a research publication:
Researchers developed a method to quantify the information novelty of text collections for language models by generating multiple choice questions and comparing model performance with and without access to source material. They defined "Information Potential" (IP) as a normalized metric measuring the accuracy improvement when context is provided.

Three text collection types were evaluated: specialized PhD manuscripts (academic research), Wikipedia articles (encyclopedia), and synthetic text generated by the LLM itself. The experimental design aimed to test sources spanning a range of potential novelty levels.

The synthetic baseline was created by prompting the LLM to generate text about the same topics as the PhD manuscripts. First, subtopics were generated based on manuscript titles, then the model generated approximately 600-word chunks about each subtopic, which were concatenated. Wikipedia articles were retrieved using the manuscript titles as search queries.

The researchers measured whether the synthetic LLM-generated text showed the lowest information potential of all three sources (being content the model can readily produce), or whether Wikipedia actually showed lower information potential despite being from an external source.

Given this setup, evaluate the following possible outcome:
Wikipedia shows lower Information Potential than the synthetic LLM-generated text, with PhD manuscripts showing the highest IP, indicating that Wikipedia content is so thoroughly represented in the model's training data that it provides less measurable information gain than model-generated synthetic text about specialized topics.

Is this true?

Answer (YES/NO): NO